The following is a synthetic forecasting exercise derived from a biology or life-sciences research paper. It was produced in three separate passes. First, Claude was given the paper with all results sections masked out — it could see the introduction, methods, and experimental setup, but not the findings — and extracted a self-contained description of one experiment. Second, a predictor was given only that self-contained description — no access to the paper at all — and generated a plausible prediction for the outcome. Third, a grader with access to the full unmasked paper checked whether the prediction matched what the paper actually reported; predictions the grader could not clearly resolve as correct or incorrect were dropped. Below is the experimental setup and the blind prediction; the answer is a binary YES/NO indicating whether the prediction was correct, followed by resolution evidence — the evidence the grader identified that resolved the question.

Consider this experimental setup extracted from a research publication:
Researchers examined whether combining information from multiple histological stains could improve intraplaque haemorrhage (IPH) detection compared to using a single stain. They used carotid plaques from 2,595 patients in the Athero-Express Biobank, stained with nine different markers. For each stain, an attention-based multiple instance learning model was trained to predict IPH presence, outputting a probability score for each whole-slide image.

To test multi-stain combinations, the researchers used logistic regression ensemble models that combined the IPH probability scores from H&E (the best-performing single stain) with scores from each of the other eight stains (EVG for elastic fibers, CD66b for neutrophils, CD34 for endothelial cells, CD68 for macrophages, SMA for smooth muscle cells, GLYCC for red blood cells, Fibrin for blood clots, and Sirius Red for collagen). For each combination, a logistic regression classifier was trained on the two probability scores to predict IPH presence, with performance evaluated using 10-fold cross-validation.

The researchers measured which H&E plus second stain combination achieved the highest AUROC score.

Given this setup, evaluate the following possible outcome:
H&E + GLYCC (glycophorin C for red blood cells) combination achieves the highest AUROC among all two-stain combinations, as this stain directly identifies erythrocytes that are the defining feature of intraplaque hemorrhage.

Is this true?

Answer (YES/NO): NO